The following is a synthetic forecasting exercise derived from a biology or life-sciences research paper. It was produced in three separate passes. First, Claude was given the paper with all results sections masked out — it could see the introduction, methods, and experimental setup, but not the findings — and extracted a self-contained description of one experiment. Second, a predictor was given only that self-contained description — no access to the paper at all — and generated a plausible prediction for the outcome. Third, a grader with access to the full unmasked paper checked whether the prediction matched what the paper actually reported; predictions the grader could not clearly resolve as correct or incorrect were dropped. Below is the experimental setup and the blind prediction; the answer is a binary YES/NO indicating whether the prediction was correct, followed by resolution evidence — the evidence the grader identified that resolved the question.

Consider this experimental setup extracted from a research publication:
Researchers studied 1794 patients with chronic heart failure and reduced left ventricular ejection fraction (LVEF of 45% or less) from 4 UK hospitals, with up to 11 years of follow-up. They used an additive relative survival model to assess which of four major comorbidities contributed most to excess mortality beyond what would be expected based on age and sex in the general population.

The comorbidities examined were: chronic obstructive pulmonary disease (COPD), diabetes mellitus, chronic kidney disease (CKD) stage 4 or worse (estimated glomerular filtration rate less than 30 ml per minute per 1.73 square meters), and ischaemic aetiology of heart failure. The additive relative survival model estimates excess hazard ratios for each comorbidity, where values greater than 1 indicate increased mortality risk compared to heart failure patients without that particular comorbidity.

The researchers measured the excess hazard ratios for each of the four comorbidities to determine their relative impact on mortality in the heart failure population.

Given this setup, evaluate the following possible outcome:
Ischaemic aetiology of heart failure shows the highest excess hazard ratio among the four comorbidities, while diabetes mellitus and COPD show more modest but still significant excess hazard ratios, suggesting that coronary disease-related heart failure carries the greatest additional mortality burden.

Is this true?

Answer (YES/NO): NO